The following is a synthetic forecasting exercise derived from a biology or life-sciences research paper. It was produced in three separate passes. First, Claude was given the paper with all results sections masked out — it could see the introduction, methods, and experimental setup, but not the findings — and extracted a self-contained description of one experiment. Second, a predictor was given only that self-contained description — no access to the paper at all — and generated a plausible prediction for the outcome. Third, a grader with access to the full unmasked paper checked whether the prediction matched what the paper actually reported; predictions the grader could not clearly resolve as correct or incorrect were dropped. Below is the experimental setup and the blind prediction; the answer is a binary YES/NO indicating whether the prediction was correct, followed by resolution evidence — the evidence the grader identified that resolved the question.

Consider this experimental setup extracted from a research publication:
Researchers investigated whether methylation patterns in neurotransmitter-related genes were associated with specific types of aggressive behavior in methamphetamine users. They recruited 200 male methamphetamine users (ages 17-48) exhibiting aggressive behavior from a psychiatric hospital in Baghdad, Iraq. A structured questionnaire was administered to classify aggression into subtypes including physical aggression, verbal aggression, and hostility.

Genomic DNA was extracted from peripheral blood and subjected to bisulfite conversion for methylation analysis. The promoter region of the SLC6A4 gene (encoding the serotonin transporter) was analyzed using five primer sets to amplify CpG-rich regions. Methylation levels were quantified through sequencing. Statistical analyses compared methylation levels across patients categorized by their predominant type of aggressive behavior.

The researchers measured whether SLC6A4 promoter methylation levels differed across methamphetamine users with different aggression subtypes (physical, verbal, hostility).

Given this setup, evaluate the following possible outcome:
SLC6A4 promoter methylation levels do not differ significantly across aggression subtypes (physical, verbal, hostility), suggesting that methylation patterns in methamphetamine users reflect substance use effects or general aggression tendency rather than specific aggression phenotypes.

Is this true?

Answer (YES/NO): NO